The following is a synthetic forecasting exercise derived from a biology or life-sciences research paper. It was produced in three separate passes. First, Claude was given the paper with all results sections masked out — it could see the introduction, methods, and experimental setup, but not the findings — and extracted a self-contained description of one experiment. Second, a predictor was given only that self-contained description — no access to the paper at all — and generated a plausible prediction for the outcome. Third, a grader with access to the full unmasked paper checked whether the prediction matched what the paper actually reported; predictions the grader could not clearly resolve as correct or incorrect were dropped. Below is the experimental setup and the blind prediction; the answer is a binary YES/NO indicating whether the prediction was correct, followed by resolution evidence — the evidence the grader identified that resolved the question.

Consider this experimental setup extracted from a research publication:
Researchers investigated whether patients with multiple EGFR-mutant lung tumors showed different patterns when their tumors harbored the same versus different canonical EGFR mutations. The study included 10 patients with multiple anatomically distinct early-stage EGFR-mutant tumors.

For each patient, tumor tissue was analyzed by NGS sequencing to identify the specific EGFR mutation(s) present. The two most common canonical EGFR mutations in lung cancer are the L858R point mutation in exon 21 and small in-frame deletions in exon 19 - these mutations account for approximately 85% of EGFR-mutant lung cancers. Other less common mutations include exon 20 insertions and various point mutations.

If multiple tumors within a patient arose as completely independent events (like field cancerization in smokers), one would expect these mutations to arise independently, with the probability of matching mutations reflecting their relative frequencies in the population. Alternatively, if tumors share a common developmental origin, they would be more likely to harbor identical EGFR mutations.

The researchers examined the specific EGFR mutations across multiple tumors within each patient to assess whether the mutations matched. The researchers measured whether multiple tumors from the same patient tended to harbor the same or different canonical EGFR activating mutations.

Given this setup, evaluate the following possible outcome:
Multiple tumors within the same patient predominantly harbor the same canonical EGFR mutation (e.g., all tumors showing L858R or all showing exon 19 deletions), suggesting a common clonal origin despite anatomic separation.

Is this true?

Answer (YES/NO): YES